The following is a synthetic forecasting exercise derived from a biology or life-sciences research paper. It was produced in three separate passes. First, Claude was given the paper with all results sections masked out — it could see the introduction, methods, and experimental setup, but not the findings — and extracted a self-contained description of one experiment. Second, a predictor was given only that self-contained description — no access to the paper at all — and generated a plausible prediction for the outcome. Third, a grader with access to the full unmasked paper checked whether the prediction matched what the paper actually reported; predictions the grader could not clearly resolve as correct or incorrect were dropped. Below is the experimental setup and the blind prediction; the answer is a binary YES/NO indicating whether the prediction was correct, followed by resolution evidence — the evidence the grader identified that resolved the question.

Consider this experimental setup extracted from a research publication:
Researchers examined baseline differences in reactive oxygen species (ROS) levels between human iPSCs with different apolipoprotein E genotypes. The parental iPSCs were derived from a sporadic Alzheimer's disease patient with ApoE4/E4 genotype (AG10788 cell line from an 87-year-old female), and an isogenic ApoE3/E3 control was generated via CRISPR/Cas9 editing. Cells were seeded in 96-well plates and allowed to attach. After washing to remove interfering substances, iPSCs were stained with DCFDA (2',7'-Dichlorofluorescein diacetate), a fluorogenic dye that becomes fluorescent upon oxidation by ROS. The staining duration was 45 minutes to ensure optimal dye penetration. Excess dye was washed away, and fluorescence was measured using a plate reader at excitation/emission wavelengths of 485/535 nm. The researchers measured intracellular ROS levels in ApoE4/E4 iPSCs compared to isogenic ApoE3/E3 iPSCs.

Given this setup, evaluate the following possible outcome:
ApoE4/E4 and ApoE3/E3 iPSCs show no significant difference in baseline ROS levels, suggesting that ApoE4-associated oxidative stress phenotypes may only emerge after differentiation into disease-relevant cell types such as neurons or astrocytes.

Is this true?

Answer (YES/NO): YES